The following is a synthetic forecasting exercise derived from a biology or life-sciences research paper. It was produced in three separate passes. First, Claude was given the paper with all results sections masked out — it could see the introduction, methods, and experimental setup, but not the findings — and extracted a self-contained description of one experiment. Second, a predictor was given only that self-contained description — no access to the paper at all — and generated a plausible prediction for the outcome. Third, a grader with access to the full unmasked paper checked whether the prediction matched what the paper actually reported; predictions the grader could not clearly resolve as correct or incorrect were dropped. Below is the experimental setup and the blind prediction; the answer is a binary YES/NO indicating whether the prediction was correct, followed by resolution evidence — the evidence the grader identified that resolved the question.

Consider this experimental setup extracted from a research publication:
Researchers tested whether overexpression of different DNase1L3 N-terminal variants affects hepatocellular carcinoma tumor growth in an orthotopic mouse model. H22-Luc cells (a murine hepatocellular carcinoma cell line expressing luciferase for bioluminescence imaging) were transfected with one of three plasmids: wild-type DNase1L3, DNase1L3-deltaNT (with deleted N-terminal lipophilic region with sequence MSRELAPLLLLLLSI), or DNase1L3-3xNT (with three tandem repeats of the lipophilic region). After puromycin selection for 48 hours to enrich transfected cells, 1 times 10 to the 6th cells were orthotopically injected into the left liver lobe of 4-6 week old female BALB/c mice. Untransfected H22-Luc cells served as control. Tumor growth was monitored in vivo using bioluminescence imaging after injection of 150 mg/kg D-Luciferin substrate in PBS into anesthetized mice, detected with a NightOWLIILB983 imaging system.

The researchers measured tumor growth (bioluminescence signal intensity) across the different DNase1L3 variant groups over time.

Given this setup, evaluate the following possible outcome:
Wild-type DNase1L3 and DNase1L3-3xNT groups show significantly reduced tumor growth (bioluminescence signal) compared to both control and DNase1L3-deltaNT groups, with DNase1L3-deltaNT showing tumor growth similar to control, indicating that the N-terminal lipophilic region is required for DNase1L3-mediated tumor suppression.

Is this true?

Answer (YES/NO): YES